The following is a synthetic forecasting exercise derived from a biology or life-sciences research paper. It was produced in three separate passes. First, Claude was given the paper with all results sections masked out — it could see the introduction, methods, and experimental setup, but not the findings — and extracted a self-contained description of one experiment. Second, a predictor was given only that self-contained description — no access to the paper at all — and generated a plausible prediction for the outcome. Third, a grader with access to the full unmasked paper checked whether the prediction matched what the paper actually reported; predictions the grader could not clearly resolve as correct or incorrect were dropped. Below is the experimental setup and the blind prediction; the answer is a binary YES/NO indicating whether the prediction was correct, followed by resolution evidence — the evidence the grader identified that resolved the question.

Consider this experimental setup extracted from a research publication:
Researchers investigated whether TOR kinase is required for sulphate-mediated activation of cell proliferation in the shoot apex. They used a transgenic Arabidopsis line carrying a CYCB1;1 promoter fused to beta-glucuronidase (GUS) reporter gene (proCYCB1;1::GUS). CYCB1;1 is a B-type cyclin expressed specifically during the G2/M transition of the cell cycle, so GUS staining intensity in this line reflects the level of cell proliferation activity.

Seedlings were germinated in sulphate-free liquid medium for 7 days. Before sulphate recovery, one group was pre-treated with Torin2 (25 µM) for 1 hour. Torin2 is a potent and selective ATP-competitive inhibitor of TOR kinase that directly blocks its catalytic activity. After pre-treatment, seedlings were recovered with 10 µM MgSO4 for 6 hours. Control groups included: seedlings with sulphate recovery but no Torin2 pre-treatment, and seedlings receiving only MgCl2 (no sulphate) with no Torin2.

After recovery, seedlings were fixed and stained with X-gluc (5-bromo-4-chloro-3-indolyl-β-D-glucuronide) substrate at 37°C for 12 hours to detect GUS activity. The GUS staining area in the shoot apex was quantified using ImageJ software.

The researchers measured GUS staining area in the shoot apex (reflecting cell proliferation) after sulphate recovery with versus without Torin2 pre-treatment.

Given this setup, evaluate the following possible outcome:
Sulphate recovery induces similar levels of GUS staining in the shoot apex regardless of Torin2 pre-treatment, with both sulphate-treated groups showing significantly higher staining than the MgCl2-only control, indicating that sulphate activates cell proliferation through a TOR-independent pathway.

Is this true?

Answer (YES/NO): NO